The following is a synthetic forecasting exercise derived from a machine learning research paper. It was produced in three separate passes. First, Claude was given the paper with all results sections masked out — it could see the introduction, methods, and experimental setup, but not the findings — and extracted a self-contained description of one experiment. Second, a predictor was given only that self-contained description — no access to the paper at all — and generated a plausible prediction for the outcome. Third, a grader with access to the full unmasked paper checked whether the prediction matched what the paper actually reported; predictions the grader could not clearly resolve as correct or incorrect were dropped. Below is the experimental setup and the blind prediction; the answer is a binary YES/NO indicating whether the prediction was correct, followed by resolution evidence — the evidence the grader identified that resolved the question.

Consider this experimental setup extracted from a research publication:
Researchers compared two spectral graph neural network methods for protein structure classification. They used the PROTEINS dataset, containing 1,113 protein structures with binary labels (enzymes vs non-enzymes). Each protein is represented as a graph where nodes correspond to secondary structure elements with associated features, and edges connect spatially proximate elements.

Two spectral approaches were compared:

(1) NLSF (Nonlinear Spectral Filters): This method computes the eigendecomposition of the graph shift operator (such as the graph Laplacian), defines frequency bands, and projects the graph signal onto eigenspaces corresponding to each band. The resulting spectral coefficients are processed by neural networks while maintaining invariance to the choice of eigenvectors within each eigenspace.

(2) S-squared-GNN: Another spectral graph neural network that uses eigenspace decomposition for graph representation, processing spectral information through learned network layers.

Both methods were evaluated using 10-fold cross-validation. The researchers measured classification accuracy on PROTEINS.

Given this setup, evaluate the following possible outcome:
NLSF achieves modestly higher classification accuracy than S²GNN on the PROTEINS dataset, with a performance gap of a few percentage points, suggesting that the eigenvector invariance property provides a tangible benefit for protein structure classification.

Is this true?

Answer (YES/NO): YES